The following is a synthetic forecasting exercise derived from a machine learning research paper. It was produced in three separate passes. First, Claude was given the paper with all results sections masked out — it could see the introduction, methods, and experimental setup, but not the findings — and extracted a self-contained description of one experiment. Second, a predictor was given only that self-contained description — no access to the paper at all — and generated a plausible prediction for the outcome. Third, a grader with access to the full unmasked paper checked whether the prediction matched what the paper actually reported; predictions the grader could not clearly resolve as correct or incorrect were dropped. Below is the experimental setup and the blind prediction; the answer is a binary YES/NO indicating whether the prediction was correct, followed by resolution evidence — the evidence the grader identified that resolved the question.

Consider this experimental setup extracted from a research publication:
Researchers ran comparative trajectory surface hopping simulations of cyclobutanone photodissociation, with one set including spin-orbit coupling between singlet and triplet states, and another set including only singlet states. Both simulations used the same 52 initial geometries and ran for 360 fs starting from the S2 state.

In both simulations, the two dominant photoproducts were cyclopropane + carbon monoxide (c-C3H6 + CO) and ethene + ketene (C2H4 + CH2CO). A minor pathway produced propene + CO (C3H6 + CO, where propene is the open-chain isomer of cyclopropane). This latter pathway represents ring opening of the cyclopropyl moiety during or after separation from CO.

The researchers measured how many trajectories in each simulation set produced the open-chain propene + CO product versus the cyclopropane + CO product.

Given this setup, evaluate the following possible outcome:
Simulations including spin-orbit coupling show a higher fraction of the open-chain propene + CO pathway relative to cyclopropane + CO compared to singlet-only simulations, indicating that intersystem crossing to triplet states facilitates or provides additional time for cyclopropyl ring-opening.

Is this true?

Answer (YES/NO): NO